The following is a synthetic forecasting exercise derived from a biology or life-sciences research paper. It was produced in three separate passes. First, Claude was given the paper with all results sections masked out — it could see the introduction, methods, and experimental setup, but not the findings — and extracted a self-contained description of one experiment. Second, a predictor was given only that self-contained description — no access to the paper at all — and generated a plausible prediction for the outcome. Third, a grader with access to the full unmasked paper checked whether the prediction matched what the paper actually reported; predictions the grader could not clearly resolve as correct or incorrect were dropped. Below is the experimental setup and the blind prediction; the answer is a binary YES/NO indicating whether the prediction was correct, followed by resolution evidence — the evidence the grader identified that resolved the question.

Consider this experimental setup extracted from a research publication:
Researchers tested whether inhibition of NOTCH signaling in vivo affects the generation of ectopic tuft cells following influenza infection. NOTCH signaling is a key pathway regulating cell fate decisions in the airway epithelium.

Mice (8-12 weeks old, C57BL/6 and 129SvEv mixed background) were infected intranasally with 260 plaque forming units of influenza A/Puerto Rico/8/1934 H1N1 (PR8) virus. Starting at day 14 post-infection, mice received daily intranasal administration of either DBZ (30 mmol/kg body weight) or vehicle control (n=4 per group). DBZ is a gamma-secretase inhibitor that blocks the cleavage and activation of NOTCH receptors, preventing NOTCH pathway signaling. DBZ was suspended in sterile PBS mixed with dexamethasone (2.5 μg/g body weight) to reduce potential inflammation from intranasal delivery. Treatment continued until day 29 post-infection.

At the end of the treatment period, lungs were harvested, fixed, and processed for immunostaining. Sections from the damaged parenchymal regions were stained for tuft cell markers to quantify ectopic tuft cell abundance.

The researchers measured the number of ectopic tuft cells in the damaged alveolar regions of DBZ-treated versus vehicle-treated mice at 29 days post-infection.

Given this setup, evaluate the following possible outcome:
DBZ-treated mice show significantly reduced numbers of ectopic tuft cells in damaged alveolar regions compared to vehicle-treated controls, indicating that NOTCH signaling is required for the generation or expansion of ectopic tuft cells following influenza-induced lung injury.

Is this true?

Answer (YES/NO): YES